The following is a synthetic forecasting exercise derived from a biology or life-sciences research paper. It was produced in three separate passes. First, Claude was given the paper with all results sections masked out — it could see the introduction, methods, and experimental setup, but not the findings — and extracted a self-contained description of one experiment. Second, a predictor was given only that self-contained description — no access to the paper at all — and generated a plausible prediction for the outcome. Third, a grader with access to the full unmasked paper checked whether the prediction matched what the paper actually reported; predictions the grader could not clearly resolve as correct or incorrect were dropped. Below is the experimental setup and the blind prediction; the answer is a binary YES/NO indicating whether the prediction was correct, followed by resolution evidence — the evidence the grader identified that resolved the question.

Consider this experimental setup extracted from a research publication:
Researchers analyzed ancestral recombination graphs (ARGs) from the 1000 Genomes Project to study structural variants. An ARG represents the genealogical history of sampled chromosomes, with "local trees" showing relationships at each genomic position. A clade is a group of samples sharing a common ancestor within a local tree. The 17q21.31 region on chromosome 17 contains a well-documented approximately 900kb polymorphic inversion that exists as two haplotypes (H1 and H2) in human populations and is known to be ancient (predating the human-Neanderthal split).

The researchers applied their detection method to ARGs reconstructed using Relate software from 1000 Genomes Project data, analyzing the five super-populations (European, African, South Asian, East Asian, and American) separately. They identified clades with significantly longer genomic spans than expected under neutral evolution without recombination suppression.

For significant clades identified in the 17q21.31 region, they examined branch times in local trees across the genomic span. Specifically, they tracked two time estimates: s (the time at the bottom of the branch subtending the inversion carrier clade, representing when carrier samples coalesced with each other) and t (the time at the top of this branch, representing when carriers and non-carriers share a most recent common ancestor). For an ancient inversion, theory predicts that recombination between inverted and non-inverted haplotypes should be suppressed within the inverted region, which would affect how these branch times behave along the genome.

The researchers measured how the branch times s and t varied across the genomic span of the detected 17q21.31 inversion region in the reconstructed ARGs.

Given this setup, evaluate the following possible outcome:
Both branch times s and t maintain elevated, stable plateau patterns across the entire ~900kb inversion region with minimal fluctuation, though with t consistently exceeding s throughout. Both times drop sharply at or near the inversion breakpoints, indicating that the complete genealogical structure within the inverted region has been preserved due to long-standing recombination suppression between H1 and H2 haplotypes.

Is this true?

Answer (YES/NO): NO